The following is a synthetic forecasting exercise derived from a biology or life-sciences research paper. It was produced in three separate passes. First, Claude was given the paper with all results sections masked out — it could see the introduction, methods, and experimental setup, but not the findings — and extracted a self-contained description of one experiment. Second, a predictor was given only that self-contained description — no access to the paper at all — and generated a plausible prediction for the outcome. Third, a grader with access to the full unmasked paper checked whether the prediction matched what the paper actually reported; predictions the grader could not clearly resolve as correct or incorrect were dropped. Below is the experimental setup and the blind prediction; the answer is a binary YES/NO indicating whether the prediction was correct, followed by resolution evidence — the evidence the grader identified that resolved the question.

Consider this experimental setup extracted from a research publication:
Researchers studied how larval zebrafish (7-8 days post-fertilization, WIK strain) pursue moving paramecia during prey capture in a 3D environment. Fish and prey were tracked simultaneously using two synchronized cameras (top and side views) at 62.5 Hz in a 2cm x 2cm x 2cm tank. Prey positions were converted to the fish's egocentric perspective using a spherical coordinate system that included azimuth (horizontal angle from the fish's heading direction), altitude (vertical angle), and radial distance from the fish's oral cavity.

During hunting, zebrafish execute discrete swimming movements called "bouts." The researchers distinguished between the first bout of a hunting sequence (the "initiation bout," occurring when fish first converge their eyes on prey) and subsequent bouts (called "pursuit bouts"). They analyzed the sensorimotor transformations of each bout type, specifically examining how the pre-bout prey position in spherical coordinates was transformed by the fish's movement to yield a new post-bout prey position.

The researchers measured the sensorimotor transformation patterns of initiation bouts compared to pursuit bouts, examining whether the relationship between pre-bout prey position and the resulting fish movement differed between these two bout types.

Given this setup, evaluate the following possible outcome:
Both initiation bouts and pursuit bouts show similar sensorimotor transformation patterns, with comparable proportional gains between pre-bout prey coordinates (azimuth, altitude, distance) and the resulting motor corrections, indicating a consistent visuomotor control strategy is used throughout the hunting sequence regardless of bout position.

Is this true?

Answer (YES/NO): NO